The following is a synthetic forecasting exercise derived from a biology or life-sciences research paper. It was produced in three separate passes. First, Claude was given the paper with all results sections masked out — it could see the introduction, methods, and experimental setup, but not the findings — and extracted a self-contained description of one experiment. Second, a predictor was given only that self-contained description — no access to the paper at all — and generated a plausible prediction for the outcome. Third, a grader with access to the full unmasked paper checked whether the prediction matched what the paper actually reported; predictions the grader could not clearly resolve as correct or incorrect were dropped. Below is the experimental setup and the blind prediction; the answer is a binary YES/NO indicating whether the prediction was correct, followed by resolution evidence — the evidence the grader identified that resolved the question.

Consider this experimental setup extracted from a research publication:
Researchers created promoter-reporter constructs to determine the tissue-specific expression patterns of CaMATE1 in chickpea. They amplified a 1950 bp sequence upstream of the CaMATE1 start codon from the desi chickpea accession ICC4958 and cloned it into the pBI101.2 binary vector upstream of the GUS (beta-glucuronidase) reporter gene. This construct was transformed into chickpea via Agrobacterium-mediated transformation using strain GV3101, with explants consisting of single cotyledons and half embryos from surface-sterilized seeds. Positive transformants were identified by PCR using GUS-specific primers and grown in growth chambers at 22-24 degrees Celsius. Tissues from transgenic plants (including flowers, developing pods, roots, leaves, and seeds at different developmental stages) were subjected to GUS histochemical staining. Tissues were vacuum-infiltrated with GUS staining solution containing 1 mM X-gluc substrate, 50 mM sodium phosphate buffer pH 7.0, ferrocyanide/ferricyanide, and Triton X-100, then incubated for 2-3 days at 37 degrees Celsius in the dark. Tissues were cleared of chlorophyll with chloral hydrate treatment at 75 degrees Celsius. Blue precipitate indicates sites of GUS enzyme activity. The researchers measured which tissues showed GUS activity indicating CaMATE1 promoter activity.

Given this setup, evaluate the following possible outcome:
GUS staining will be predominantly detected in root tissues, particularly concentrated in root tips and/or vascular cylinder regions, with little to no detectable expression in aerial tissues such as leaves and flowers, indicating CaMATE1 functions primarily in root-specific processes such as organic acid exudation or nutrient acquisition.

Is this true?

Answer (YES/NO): NO